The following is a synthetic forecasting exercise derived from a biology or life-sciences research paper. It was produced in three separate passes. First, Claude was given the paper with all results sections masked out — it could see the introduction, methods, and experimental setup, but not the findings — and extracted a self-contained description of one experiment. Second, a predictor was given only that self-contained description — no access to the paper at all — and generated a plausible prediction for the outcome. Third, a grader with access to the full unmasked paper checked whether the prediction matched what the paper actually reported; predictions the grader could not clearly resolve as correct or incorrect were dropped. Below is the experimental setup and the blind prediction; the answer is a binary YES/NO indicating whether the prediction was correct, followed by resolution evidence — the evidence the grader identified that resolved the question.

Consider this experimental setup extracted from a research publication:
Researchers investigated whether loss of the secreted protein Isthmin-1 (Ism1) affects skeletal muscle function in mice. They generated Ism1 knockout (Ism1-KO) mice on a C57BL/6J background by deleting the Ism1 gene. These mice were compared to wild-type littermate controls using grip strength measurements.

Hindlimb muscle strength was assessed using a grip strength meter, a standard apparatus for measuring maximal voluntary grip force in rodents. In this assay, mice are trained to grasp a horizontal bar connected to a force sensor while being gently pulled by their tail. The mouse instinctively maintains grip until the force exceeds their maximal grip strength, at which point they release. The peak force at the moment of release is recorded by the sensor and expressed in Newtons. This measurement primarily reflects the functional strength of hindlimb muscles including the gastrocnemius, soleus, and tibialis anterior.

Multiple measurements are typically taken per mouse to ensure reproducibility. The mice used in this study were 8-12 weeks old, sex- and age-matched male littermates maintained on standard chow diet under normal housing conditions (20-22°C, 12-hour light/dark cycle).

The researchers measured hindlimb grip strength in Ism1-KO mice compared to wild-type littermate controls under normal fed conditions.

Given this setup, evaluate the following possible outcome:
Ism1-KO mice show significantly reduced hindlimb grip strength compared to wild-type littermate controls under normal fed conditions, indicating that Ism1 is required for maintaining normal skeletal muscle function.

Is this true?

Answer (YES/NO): YES